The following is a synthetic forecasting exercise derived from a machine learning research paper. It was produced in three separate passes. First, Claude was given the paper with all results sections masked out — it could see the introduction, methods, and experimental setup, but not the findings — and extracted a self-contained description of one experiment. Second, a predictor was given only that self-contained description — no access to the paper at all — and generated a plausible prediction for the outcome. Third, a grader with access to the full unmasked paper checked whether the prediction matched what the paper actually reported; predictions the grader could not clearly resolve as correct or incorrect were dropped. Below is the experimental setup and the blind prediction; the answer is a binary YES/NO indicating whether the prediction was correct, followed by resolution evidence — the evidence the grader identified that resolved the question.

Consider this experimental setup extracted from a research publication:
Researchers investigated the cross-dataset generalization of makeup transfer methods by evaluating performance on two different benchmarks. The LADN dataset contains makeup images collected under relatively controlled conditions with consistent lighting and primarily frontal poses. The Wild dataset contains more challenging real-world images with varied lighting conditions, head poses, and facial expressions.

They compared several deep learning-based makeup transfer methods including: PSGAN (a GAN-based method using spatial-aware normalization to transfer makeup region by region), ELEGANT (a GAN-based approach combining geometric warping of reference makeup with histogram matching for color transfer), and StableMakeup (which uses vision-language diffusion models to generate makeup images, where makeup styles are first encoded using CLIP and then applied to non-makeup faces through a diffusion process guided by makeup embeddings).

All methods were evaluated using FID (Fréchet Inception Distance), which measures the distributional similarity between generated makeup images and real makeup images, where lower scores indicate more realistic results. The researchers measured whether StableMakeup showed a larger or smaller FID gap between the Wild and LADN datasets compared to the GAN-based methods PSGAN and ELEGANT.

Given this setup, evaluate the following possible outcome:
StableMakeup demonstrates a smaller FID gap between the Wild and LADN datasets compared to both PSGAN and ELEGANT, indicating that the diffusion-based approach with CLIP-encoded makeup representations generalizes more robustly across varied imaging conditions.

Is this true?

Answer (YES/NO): NO